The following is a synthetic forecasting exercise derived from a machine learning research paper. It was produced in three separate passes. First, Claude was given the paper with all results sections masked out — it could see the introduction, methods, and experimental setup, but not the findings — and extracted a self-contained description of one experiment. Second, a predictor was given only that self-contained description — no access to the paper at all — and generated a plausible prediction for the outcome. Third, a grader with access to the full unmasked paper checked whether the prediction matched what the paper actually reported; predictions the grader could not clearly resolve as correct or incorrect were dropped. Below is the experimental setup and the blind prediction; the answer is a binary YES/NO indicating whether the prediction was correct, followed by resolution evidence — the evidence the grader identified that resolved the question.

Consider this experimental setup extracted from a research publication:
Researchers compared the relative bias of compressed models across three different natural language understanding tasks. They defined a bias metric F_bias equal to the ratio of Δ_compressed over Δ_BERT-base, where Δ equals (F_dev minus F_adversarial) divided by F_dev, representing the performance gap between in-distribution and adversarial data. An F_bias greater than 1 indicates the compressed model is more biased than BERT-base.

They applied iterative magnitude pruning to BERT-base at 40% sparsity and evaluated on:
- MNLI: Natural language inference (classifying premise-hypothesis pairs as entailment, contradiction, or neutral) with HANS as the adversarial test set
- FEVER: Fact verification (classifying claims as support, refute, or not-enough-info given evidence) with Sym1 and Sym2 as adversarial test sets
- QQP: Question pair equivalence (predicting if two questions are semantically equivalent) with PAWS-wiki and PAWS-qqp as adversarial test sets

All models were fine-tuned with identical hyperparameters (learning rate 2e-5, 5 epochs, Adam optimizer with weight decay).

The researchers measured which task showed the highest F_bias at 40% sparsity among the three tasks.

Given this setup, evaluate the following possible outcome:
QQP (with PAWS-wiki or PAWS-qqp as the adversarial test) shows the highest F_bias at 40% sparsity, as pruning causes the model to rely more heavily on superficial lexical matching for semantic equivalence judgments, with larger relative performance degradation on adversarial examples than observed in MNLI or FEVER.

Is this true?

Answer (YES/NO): NO